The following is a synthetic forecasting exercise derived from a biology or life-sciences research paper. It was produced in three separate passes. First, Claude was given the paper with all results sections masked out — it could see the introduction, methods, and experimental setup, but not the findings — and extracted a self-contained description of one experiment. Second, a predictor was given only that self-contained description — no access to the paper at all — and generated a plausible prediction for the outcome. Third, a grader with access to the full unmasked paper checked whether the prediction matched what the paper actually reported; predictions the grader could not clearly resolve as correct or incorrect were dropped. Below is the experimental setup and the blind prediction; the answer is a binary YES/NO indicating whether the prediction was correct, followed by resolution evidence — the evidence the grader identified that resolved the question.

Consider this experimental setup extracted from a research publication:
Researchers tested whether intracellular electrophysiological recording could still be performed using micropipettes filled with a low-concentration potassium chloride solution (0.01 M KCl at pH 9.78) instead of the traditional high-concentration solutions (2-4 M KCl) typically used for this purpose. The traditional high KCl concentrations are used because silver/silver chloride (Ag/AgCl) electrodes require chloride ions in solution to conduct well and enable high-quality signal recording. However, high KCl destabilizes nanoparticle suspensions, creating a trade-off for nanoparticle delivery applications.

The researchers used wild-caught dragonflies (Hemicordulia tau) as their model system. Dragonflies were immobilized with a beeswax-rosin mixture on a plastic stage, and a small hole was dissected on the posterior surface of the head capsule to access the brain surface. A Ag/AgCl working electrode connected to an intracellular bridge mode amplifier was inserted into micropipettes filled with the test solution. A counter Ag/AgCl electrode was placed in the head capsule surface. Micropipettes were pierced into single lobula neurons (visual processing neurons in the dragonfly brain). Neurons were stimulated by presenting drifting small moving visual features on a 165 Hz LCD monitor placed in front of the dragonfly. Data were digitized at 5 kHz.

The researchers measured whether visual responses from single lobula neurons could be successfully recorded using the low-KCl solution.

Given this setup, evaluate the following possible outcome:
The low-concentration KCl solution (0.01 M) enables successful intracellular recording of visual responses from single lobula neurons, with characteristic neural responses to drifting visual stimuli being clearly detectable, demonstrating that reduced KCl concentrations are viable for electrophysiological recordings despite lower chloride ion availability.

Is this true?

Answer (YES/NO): YES